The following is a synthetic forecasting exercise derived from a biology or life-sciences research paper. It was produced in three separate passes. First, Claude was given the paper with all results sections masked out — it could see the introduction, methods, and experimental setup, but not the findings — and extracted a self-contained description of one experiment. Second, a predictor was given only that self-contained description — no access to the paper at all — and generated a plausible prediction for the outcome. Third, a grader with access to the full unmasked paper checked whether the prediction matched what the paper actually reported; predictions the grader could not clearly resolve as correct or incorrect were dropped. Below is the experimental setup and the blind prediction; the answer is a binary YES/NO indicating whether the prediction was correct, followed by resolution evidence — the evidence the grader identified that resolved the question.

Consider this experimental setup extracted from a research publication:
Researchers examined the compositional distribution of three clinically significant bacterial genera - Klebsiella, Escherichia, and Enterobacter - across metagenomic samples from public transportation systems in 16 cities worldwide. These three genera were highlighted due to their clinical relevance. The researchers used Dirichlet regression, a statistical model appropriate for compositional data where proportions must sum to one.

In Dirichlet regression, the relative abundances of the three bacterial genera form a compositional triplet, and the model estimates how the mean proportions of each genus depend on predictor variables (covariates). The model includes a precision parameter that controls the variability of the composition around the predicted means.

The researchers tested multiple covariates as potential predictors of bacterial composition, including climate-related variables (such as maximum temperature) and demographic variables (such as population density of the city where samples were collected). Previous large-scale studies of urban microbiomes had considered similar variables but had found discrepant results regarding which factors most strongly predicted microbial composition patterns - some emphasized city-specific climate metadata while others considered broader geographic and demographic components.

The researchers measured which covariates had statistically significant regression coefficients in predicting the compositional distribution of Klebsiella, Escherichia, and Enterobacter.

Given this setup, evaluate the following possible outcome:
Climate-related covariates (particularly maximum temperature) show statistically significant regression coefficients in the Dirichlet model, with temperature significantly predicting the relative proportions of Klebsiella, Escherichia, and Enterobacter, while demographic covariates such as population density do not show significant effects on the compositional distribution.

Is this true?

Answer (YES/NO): NO